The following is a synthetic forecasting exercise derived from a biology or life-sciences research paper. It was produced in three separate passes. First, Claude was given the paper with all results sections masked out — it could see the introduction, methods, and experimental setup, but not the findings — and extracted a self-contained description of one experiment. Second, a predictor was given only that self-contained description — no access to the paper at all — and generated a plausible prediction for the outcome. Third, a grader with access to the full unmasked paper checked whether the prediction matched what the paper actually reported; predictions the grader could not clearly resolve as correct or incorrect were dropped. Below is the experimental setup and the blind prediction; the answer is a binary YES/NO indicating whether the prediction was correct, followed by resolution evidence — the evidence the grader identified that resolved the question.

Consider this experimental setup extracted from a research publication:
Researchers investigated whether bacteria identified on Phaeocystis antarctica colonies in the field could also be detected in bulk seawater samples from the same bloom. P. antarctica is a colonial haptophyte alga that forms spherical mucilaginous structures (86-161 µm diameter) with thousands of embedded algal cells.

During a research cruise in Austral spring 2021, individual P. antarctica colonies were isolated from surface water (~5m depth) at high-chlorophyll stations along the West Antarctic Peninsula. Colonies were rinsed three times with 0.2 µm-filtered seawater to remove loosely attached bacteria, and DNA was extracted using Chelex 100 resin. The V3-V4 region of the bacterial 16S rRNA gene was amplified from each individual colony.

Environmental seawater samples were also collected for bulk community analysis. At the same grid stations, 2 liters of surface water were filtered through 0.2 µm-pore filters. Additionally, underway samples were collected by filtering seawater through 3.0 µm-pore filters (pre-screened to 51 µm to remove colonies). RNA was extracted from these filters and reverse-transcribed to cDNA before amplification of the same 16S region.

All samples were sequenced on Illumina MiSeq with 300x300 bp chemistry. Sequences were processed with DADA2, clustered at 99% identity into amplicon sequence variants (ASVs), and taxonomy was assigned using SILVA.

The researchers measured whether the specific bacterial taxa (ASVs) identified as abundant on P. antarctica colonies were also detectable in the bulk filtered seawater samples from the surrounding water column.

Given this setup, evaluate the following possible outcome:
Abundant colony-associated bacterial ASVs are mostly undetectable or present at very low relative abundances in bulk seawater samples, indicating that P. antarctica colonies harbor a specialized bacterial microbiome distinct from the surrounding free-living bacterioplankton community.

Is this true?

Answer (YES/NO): NO